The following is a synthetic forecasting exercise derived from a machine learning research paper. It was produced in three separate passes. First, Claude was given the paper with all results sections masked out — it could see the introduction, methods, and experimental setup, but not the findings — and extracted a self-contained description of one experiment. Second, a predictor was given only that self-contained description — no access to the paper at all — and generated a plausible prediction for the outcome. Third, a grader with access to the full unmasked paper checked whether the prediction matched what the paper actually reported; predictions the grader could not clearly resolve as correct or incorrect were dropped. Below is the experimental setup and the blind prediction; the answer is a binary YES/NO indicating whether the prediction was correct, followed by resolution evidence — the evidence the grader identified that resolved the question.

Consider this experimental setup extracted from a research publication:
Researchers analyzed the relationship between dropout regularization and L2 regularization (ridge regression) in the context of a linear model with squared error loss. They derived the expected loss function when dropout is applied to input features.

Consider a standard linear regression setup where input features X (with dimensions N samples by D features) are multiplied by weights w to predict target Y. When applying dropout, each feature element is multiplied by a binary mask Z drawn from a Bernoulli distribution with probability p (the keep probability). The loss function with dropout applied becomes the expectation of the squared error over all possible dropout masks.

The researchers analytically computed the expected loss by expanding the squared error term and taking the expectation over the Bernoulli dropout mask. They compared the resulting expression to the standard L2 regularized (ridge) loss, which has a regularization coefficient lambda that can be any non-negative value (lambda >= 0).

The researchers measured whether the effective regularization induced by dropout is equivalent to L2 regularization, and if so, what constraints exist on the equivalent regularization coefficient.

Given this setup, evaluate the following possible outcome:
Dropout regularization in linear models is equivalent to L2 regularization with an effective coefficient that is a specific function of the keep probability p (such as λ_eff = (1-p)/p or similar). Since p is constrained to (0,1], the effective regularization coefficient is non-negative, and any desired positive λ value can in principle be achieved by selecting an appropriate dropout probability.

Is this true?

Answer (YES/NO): NO